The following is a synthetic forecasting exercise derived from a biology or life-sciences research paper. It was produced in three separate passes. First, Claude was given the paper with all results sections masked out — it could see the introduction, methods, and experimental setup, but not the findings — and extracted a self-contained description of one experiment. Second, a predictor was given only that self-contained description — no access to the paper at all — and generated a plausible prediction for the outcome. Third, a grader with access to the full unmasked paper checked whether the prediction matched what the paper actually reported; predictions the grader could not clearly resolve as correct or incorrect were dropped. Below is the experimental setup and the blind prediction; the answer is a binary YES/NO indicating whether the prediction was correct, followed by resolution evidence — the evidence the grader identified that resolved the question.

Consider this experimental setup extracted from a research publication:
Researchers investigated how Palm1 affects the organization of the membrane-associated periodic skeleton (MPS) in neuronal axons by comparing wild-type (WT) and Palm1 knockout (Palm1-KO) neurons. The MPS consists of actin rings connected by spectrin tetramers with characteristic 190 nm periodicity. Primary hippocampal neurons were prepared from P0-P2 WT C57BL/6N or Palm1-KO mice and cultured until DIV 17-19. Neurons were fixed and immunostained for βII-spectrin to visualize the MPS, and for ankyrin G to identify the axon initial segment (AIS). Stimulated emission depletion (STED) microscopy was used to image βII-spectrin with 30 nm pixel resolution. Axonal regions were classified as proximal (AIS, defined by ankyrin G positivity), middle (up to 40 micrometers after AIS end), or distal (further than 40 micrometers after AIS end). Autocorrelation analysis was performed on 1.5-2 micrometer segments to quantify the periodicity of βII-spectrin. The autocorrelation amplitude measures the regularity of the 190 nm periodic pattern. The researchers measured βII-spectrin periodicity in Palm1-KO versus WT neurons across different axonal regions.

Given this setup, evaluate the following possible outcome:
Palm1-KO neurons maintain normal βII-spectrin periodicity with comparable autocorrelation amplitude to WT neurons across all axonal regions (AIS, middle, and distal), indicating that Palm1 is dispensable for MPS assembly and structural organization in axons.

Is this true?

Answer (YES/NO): NO